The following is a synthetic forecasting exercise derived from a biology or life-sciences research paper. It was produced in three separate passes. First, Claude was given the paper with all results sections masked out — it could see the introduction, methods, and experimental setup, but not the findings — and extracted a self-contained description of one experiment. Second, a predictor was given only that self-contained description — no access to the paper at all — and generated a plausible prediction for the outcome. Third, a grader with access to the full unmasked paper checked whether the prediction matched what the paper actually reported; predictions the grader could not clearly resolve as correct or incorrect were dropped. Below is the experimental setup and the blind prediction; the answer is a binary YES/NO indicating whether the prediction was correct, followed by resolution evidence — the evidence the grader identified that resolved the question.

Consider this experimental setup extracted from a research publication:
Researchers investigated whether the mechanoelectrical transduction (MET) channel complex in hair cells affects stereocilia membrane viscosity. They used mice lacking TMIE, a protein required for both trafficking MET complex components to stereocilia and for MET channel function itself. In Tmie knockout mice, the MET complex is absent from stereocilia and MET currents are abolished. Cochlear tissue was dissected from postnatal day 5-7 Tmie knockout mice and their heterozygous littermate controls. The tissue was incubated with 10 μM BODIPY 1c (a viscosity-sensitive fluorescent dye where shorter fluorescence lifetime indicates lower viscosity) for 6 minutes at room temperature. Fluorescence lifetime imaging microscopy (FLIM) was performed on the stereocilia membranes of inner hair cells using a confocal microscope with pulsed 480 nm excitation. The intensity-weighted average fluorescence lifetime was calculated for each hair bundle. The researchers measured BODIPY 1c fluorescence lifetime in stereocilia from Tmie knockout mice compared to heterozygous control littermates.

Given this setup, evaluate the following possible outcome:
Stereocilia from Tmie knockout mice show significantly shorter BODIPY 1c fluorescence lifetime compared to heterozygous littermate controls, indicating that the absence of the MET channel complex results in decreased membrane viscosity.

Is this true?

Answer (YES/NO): NO